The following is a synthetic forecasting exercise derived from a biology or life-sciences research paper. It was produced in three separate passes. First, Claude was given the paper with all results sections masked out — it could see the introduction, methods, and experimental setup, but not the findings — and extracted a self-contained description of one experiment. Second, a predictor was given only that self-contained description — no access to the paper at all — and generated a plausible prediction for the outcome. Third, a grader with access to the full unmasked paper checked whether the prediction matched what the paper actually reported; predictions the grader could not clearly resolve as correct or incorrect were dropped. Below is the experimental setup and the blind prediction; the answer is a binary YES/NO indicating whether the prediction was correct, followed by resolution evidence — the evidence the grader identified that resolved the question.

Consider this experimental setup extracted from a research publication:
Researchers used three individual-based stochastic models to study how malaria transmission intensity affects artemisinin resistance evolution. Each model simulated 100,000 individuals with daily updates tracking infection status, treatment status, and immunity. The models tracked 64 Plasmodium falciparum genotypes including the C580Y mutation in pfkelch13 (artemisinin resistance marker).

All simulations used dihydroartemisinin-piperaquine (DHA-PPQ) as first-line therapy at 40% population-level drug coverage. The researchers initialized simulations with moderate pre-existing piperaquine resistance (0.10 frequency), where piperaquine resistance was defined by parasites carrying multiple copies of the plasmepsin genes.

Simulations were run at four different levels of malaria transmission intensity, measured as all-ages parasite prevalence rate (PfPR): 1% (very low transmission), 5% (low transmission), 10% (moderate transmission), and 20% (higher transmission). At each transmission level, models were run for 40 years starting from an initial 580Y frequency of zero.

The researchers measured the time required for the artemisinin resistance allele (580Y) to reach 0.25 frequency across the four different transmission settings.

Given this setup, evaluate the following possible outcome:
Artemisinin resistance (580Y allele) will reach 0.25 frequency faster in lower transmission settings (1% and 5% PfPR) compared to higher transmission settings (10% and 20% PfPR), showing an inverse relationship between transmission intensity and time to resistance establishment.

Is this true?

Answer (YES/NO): NO